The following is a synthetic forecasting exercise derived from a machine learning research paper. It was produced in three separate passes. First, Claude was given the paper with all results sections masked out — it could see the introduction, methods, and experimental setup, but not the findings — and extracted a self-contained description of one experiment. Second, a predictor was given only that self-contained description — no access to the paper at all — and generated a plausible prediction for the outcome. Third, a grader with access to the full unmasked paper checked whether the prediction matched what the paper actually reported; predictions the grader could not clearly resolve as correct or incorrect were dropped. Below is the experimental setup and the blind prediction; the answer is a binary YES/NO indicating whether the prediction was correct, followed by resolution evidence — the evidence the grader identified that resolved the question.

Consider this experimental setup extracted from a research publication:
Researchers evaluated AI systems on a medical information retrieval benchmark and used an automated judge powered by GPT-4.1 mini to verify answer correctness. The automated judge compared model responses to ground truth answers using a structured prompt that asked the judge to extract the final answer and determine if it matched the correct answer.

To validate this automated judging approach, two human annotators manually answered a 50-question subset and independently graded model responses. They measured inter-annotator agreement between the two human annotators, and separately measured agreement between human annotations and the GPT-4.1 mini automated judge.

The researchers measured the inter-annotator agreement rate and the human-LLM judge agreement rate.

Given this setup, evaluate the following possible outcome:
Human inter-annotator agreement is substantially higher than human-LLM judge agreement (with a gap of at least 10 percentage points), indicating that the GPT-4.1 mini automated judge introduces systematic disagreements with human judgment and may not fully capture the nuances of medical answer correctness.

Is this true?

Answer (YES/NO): NO